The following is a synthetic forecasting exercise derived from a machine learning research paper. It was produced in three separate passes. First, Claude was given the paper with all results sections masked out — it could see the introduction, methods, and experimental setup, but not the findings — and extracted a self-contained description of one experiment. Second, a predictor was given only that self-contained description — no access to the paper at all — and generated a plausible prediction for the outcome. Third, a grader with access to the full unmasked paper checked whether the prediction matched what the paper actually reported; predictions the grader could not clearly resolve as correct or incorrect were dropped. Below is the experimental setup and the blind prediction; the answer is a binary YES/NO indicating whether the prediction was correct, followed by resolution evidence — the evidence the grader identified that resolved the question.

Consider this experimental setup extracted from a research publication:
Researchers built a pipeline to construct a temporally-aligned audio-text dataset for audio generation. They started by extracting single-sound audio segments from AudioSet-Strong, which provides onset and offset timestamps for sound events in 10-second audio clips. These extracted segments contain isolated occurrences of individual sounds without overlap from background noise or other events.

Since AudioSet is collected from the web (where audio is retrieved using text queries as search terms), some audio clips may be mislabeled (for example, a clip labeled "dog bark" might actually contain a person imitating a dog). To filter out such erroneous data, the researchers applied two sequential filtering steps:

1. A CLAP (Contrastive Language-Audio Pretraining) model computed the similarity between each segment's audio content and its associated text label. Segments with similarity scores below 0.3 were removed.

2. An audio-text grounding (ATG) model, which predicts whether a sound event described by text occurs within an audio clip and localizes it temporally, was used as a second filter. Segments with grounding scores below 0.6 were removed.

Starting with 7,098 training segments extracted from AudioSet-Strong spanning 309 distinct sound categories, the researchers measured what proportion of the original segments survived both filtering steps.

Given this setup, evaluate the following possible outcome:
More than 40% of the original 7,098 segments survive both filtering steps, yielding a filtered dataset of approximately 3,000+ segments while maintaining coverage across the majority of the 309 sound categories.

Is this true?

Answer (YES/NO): YES